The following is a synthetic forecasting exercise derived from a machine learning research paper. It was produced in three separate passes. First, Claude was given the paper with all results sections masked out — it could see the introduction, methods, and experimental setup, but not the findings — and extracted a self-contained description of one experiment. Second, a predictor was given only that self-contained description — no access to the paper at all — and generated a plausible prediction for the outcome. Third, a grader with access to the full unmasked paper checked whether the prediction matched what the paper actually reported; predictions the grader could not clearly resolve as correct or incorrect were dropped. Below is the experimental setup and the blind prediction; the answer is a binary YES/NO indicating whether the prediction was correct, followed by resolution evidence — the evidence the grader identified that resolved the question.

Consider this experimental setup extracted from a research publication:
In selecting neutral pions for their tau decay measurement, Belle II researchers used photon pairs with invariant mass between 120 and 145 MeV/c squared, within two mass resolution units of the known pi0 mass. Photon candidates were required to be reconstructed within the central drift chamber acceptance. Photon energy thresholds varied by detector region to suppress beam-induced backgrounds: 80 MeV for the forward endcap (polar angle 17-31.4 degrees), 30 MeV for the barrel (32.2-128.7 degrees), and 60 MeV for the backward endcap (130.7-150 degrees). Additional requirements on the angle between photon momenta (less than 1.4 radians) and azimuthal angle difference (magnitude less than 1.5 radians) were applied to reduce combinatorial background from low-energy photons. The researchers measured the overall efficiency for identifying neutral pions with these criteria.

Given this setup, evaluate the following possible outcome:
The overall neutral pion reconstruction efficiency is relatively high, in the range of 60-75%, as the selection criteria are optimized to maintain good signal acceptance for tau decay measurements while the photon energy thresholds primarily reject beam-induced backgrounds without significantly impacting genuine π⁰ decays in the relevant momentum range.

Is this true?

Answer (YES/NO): NO